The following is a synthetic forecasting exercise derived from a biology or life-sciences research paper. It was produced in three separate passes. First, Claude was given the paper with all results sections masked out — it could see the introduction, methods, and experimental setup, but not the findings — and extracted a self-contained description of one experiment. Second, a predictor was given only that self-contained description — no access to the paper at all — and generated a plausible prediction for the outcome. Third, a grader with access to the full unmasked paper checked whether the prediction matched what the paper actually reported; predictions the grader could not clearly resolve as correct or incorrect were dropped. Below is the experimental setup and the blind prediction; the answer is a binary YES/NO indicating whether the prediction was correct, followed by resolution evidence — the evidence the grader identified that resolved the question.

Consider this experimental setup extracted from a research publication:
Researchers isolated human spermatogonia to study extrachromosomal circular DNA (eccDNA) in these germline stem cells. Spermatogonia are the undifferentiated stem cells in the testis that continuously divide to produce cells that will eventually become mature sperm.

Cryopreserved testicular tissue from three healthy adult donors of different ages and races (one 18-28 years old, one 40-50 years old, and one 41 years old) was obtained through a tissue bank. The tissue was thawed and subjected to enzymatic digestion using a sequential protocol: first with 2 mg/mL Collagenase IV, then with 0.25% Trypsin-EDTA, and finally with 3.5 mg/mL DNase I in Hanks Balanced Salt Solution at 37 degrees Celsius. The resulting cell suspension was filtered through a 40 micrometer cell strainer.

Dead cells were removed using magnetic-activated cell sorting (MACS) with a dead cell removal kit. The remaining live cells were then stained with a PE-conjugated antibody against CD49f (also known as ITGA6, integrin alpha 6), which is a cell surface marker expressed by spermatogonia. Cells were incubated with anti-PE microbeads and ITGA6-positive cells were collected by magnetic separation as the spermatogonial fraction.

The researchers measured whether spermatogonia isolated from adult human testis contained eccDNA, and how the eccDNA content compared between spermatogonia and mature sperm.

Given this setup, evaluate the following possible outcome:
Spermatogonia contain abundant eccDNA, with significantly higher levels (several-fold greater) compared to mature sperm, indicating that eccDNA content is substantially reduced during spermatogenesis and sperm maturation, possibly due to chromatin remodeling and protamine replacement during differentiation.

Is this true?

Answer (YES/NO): NO